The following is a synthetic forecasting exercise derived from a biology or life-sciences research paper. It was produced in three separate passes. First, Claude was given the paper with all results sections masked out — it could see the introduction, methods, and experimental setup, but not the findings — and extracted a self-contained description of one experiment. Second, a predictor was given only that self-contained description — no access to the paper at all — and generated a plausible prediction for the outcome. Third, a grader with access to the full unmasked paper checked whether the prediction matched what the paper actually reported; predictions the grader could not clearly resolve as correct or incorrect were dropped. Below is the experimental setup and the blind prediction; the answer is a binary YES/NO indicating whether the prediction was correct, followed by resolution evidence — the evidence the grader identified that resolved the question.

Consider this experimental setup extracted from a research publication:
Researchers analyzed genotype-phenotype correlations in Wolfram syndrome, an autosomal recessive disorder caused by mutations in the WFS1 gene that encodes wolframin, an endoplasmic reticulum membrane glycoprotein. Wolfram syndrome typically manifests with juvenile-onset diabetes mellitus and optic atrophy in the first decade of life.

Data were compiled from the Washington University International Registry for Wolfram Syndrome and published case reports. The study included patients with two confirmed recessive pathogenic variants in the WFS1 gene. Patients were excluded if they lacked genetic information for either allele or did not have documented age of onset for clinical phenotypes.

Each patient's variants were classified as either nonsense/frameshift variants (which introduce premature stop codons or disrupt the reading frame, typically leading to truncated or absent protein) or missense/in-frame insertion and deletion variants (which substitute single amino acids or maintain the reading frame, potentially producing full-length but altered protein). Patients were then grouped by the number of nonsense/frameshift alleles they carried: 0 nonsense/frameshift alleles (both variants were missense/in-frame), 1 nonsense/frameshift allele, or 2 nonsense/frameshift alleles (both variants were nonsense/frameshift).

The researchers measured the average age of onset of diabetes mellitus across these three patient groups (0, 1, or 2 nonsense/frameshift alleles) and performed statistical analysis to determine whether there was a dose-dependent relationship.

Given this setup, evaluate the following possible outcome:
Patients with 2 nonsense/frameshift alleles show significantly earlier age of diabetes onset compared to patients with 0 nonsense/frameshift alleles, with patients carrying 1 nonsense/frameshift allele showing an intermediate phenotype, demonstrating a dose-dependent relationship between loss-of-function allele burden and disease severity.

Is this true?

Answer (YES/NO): YES